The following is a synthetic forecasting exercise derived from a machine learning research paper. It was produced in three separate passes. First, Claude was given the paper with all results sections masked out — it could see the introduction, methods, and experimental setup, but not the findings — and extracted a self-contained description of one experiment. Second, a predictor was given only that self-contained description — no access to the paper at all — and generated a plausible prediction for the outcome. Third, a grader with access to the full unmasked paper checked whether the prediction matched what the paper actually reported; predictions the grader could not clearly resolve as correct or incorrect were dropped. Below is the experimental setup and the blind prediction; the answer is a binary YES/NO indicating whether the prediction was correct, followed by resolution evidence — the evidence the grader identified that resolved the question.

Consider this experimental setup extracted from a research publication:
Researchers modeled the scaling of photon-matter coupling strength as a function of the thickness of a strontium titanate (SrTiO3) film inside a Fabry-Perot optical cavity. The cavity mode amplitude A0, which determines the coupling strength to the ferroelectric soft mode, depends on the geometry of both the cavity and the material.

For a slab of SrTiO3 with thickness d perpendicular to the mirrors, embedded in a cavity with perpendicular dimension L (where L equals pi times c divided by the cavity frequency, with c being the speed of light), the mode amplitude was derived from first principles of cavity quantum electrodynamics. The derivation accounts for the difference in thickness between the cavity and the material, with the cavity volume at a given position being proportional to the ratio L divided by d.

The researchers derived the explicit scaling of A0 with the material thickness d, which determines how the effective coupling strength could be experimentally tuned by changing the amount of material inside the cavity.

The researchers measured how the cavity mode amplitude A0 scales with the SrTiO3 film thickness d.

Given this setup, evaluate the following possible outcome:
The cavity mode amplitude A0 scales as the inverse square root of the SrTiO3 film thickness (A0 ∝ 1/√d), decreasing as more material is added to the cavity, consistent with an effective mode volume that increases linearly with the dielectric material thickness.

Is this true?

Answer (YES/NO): NO